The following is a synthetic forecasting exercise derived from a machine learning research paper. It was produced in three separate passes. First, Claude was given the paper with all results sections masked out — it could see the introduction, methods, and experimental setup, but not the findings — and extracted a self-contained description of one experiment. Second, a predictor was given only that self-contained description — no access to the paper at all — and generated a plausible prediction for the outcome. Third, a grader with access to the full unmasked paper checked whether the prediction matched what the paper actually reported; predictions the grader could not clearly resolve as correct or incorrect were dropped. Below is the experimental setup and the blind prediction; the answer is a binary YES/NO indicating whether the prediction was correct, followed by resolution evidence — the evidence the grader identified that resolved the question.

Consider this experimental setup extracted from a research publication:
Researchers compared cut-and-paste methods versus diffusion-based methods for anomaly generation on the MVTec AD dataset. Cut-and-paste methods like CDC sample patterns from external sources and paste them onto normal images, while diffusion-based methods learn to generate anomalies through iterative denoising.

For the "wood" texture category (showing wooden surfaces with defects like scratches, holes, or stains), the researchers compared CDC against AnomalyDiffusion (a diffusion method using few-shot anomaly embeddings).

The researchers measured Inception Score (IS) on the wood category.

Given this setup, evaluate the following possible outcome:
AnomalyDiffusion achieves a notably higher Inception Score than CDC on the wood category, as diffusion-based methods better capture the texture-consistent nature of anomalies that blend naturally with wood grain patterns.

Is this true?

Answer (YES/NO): YES